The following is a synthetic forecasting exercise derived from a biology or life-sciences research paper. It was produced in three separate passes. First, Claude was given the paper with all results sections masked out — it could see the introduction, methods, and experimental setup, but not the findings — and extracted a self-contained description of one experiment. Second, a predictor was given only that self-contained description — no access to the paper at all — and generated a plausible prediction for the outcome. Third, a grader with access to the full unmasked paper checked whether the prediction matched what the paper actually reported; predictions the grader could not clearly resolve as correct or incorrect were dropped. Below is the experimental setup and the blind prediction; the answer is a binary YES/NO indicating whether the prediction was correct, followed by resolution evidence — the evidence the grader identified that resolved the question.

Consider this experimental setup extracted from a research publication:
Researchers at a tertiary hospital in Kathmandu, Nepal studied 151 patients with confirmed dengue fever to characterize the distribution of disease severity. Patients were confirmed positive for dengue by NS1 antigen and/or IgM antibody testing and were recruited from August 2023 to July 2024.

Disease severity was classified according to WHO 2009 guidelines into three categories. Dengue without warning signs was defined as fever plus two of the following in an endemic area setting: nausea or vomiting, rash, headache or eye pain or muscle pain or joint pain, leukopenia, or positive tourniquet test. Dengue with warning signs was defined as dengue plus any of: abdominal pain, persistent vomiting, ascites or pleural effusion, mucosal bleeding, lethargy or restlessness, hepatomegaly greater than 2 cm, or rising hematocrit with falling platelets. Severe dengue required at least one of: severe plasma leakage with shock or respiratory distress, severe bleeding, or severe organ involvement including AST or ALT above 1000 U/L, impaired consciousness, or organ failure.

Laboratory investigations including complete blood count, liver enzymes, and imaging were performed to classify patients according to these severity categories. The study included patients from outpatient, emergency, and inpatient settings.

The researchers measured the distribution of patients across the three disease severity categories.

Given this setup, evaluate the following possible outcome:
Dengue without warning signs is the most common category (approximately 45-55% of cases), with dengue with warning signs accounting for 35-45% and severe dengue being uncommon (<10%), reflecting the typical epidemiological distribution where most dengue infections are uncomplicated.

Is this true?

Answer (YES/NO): NO